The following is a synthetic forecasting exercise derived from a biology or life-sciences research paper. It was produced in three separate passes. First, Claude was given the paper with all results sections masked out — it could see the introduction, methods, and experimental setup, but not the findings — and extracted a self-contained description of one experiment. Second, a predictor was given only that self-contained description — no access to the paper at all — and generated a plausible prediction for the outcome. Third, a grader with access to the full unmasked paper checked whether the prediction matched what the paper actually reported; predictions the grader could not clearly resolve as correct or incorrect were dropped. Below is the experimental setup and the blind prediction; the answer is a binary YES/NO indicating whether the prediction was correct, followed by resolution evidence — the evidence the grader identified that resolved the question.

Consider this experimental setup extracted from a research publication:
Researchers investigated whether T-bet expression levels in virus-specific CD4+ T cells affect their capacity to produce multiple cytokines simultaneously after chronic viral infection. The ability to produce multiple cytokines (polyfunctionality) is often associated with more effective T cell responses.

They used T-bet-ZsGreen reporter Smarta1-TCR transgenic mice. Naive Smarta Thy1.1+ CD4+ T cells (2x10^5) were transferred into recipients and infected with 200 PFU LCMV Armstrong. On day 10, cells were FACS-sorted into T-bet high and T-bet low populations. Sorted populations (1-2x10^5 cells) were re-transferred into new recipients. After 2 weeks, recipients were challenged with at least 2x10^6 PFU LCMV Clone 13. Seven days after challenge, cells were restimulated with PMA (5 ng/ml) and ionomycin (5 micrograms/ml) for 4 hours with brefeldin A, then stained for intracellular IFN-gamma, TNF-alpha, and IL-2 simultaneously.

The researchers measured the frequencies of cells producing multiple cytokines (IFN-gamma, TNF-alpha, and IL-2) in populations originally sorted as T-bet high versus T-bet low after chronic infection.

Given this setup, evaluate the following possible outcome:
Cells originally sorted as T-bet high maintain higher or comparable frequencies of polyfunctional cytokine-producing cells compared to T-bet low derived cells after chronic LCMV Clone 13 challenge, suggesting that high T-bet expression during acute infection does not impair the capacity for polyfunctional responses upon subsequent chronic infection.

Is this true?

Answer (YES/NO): YES